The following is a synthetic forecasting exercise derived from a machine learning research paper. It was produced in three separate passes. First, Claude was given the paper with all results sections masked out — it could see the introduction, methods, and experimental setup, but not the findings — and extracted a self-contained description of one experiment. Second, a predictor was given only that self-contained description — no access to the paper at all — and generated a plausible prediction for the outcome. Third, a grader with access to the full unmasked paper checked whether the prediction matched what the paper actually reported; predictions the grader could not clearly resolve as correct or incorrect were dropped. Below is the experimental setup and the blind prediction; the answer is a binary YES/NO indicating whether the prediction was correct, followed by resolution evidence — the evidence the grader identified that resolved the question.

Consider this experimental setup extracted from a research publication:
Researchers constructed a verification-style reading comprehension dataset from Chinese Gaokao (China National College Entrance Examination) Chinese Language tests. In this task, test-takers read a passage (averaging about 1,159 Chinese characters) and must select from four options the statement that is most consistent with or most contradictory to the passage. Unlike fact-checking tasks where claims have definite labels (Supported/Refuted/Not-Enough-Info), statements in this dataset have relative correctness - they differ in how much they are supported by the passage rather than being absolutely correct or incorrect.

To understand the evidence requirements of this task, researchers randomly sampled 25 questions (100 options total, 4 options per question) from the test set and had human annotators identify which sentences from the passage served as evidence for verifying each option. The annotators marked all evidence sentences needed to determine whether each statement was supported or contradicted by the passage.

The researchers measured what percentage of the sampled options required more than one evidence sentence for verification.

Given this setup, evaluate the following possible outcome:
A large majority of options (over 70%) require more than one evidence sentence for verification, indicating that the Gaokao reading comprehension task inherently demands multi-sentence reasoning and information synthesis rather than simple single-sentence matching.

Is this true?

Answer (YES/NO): NO